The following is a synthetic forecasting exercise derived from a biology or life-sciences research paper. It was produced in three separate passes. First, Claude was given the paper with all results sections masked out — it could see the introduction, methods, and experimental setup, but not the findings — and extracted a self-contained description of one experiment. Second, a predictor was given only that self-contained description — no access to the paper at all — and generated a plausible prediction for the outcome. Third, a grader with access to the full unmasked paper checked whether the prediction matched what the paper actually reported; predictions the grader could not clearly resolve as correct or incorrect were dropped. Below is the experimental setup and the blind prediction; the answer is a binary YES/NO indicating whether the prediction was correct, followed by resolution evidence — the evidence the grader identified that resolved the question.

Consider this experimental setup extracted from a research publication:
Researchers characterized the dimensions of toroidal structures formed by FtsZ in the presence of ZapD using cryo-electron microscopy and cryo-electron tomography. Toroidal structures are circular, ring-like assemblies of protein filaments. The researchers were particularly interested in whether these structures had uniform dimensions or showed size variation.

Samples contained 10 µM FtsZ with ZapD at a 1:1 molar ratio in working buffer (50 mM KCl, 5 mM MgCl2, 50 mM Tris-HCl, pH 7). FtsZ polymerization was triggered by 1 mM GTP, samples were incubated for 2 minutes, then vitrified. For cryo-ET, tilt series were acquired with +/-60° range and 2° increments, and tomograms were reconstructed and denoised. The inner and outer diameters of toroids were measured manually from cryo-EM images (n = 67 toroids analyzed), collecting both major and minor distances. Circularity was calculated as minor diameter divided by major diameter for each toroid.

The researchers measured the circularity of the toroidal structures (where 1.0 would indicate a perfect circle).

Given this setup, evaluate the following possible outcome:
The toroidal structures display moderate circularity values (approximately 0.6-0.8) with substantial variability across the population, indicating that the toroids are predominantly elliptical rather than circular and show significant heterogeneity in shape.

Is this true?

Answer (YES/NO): NO